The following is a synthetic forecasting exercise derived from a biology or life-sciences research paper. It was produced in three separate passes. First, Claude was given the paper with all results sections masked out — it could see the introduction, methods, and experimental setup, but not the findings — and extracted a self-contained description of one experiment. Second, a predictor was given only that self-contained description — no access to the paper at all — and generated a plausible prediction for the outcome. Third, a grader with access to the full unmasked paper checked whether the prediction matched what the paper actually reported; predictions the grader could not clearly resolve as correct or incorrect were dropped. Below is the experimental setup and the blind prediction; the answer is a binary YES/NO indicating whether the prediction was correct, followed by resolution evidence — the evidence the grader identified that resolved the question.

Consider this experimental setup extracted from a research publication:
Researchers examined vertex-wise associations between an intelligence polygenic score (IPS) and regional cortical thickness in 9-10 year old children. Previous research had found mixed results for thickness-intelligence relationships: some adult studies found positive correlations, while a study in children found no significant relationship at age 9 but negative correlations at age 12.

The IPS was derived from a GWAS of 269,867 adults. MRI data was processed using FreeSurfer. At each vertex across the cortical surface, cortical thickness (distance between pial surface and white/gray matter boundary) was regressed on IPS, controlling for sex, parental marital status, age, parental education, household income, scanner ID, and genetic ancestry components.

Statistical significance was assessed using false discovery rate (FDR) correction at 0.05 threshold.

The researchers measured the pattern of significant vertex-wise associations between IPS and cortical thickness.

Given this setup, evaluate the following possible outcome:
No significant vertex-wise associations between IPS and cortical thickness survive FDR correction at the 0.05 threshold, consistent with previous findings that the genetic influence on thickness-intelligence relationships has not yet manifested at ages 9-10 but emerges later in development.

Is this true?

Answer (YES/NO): YES